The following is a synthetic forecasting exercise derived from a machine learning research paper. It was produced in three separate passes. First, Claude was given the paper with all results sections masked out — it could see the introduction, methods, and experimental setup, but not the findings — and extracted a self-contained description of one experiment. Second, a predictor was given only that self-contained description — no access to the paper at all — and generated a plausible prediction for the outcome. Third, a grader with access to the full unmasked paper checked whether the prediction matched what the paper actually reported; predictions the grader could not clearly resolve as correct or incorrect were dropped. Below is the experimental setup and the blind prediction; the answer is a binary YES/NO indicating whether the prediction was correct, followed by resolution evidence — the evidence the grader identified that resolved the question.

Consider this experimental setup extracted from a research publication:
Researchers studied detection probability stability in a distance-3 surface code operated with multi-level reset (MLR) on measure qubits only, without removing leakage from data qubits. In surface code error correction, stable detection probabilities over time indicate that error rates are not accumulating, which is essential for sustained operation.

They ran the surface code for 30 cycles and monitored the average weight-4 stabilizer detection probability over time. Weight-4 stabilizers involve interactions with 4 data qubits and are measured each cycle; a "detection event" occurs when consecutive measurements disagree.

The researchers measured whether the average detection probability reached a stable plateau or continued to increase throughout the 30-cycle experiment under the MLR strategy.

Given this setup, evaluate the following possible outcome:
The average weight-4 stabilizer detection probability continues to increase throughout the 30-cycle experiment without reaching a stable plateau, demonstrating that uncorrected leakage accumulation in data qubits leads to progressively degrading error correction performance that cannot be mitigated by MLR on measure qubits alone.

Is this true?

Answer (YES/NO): NO